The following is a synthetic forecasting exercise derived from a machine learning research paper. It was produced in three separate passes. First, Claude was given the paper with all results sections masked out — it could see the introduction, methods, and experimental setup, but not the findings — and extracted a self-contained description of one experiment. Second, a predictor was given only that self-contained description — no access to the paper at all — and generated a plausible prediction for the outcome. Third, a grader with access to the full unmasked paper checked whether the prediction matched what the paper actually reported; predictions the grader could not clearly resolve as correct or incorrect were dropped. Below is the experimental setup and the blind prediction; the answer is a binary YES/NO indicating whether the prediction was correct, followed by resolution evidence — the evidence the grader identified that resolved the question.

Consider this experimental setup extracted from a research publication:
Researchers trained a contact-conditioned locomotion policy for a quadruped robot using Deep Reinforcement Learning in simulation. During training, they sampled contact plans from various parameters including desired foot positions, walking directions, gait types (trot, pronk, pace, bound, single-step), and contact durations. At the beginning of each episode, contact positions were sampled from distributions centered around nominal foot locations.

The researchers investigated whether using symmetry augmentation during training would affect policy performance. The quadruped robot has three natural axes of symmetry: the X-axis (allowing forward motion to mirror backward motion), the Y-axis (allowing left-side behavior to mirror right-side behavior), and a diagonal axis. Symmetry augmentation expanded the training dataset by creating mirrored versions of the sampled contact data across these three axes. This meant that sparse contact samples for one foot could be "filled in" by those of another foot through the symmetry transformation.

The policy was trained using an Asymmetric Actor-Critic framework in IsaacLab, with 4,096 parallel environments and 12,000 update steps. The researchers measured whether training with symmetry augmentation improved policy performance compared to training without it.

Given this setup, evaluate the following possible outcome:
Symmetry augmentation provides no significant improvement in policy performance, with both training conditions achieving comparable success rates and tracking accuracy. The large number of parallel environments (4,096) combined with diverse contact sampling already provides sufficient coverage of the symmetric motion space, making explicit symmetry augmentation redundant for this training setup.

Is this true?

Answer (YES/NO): NO